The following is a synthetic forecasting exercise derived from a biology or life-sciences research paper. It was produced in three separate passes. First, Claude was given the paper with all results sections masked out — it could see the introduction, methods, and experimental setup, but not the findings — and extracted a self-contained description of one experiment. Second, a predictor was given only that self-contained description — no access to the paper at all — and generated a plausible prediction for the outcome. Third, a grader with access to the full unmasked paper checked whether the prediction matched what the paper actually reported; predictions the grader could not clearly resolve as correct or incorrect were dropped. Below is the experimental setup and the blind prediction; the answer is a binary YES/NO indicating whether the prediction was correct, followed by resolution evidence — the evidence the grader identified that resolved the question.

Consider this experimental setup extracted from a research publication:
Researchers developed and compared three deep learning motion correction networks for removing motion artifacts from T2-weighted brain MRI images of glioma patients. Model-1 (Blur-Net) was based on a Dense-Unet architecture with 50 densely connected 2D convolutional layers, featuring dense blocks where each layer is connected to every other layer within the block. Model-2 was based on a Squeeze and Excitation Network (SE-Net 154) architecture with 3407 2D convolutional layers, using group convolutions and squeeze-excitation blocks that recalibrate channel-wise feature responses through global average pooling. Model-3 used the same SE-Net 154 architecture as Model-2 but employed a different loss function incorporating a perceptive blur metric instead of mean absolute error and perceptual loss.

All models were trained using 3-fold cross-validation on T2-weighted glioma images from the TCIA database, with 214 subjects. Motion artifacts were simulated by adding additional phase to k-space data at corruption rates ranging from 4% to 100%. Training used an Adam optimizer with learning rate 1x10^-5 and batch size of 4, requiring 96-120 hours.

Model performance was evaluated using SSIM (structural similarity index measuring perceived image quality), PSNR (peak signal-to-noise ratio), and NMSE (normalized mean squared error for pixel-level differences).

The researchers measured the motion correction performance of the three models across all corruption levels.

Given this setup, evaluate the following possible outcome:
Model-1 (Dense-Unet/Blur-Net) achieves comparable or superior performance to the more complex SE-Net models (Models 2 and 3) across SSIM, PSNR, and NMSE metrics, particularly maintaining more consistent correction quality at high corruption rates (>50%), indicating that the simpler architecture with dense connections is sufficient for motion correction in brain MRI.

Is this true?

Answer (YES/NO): YES